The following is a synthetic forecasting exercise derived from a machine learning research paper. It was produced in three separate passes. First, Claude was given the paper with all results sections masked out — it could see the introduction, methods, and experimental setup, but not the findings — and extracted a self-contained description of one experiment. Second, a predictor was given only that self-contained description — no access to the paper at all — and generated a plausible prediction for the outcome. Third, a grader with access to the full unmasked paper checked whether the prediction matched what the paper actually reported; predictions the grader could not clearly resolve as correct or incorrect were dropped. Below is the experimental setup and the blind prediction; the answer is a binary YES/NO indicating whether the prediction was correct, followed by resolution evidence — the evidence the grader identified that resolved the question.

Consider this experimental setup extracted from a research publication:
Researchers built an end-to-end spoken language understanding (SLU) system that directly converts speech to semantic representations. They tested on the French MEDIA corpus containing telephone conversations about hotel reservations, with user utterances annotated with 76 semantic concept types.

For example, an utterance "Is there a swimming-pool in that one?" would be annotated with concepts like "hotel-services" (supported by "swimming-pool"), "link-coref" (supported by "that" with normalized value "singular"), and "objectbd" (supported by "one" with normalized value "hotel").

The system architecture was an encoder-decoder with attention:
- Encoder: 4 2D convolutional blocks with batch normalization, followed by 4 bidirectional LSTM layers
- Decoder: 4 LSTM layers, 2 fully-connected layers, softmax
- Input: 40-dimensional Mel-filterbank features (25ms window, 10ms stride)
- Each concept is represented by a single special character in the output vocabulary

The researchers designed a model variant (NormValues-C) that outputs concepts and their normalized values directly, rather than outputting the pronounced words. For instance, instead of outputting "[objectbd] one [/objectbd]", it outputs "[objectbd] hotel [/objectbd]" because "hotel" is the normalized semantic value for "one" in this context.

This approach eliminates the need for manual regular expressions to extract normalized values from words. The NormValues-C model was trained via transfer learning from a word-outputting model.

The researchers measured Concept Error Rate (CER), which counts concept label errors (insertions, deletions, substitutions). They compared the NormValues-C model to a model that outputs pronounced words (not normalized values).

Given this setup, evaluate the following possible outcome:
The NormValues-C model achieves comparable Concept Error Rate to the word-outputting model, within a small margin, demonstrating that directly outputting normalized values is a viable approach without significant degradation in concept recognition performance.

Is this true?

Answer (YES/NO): YES